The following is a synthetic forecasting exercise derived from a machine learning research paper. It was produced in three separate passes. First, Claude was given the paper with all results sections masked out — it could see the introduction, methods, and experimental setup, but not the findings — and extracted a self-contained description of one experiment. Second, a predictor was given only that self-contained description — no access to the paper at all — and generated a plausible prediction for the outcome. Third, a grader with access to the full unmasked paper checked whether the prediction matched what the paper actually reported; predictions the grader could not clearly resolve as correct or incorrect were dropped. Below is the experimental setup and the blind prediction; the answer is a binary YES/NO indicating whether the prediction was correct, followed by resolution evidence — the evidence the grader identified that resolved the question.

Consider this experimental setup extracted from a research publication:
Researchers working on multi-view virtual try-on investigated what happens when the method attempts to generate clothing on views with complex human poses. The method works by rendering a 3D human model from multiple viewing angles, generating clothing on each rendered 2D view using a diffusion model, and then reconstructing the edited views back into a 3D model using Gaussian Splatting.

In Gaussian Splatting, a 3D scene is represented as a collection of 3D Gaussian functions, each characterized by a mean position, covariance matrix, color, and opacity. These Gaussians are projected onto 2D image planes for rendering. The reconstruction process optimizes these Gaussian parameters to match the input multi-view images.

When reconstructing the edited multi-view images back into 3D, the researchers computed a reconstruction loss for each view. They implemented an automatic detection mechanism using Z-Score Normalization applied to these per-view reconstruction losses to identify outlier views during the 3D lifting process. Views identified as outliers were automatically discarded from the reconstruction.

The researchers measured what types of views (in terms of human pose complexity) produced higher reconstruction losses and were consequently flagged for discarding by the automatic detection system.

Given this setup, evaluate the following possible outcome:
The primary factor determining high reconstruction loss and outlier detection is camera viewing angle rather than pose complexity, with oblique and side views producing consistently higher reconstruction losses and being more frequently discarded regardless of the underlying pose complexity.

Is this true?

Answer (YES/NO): NO